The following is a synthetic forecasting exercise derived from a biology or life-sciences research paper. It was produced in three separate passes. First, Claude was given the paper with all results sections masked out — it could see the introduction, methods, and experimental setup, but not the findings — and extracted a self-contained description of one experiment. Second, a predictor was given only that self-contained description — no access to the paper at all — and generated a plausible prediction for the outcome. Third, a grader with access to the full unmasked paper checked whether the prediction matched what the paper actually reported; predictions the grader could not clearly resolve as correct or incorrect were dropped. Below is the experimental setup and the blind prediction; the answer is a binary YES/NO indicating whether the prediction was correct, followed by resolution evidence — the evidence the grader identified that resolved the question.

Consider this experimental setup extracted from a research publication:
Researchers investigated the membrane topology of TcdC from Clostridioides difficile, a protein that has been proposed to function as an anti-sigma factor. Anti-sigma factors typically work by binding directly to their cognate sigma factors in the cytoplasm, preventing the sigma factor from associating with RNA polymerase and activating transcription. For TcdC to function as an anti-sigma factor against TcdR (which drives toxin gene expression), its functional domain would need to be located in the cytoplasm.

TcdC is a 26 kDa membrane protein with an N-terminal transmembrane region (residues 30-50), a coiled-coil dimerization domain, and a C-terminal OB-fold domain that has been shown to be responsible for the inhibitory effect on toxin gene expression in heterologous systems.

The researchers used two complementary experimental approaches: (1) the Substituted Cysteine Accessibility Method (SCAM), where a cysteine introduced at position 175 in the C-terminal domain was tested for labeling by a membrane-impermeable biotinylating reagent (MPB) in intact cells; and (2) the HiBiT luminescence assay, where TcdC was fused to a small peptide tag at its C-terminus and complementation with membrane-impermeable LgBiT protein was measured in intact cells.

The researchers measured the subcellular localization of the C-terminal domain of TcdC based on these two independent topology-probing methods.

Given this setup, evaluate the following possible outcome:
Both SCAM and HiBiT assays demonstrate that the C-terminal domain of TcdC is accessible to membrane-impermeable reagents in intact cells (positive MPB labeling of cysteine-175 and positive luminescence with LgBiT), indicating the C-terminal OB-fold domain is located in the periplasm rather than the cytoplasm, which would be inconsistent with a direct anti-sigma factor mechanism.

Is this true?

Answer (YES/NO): YES